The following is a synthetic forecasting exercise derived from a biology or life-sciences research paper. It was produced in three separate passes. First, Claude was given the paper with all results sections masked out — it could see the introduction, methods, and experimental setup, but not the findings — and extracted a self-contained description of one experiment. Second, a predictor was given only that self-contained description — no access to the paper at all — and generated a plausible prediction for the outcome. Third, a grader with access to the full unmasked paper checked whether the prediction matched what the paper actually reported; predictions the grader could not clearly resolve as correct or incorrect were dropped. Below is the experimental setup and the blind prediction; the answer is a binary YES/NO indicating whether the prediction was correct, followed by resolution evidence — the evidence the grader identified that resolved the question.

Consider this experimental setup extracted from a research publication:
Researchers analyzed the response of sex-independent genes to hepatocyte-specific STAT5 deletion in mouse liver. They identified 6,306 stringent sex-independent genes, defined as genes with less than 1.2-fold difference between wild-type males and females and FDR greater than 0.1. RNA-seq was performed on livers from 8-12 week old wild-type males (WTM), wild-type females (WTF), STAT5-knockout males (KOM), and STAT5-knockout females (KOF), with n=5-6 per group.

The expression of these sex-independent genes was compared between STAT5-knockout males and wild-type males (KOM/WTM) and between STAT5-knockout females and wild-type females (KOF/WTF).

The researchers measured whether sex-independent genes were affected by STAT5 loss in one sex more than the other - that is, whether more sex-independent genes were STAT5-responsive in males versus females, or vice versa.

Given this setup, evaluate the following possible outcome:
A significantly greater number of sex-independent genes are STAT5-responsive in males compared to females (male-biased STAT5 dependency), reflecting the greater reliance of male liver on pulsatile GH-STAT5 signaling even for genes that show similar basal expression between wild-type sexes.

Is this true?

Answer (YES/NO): NO